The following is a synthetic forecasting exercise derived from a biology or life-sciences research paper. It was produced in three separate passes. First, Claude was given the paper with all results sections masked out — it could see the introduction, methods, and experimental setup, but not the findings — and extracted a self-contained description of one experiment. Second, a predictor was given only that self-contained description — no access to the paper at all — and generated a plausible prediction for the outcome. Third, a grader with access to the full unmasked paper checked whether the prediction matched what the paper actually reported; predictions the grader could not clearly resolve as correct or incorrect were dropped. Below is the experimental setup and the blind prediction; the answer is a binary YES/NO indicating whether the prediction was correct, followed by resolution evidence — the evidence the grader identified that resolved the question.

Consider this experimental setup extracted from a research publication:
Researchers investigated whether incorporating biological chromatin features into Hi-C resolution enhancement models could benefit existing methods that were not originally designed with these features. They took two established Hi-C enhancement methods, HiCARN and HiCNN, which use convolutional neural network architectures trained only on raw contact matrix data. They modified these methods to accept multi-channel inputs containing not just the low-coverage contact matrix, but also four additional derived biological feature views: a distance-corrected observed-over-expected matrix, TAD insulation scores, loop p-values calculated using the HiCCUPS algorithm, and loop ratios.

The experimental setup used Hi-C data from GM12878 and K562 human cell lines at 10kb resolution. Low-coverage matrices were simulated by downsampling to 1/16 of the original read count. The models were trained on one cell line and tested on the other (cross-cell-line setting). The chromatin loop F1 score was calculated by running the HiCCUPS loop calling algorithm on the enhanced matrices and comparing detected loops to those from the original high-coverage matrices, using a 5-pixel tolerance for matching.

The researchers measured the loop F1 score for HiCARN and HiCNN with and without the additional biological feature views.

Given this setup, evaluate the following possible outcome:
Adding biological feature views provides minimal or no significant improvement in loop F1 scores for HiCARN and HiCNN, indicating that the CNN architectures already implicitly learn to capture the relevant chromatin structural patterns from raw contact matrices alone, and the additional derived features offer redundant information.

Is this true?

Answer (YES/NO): NO